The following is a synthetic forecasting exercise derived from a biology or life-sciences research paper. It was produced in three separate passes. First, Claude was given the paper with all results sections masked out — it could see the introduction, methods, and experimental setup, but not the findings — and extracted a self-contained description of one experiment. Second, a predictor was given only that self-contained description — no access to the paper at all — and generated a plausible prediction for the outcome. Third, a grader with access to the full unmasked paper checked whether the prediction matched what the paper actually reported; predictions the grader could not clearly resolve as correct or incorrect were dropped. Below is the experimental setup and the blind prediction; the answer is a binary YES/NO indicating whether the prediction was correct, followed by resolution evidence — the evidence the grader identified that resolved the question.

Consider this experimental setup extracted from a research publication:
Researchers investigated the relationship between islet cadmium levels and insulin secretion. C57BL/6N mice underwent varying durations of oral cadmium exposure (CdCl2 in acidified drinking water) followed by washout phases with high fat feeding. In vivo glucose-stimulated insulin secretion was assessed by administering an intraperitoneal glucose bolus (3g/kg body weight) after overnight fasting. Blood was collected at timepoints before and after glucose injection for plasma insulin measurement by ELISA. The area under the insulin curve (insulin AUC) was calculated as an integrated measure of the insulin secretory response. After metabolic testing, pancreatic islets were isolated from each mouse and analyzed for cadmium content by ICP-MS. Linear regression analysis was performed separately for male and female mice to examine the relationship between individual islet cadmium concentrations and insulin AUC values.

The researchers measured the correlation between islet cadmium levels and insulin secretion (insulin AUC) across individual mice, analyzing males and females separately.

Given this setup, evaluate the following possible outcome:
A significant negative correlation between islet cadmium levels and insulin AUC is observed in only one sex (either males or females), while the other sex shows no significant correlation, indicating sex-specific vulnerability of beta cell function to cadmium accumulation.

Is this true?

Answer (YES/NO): YES